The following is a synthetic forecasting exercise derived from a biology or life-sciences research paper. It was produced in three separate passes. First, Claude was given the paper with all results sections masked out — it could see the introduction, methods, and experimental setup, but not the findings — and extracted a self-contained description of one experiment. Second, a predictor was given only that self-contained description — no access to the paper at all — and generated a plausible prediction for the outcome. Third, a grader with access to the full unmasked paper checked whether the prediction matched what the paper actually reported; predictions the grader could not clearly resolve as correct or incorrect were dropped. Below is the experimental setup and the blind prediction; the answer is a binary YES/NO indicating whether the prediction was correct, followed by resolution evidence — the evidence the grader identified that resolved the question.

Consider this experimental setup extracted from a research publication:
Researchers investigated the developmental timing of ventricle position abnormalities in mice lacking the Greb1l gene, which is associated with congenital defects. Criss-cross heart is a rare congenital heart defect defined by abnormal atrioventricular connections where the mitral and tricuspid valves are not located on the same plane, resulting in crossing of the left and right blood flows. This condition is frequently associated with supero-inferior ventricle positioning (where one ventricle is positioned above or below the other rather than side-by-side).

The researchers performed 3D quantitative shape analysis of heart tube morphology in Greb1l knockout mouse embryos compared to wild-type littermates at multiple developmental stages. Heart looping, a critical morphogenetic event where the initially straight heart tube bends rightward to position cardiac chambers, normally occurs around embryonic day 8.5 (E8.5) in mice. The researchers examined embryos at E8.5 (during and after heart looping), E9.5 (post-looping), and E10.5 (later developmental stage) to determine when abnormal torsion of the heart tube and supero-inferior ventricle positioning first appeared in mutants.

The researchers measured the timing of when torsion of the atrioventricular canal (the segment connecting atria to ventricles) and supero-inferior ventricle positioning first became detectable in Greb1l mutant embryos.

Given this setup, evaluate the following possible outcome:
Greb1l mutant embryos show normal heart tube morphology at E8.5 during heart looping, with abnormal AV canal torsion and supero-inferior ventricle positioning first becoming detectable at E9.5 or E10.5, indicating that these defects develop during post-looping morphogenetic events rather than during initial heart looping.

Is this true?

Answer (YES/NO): YES